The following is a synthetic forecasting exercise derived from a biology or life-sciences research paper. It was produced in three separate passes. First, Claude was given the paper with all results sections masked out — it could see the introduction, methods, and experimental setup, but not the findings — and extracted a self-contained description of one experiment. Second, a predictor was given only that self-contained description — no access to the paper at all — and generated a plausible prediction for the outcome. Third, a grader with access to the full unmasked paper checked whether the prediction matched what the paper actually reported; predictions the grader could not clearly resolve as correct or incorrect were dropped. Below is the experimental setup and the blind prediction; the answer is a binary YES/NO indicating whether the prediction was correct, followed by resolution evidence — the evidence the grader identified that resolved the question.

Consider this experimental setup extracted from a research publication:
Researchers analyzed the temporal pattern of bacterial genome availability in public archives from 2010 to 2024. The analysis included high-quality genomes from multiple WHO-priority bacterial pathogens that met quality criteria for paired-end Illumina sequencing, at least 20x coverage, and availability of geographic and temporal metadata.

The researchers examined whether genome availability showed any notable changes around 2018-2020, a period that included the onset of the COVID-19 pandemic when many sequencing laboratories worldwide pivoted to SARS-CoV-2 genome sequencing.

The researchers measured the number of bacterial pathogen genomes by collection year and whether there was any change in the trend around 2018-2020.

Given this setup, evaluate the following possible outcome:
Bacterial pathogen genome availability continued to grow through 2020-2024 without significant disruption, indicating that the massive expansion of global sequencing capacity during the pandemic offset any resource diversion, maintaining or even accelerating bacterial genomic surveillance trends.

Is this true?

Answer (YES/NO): NO